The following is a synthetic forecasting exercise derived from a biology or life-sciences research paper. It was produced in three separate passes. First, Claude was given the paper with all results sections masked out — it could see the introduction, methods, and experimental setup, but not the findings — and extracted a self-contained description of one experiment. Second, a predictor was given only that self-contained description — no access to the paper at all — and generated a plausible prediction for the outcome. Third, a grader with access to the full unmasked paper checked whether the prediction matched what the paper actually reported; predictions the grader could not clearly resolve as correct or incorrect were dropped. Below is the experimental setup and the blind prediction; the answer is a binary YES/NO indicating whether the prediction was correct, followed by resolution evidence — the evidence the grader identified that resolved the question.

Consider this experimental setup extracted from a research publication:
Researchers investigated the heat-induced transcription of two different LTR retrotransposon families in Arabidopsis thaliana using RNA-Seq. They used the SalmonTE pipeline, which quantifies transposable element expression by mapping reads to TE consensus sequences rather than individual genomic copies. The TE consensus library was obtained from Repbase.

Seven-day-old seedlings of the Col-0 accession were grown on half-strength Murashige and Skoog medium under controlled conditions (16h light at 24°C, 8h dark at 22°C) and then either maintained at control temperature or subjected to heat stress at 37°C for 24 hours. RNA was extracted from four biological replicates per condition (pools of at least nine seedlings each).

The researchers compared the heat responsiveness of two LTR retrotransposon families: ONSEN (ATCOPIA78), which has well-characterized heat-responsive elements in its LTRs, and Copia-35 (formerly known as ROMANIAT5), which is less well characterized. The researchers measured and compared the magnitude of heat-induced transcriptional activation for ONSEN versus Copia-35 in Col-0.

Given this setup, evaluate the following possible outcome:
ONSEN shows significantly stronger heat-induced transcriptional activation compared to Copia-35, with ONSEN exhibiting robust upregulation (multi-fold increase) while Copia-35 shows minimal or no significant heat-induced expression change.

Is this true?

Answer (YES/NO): YES